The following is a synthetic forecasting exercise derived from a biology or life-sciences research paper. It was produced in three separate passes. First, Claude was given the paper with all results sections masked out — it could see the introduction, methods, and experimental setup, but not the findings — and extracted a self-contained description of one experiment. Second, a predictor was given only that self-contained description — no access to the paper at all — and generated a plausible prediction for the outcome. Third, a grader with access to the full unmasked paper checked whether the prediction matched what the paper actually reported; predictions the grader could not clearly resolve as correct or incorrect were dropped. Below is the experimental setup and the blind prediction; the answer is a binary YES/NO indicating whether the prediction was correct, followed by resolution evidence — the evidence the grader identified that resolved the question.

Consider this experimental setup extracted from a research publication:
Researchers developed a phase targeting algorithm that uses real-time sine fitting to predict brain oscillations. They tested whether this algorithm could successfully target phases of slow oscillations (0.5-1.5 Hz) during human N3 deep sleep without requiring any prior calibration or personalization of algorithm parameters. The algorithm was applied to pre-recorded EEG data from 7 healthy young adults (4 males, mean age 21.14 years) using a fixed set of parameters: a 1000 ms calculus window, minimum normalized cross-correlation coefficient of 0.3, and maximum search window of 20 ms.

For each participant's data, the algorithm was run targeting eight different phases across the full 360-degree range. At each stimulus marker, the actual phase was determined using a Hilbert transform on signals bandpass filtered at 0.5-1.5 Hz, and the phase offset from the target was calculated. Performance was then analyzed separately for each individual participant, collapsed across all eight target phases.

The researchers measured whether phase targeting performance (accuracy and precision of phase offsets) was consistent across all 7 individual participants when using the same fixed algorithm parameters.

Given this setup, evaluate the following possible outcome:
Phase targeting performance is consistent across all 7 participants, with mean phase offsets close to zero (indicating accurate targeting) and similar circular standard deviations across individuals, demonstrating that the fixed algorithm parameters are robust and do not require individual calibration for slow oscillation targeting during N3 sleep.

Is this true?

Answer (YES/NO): YES